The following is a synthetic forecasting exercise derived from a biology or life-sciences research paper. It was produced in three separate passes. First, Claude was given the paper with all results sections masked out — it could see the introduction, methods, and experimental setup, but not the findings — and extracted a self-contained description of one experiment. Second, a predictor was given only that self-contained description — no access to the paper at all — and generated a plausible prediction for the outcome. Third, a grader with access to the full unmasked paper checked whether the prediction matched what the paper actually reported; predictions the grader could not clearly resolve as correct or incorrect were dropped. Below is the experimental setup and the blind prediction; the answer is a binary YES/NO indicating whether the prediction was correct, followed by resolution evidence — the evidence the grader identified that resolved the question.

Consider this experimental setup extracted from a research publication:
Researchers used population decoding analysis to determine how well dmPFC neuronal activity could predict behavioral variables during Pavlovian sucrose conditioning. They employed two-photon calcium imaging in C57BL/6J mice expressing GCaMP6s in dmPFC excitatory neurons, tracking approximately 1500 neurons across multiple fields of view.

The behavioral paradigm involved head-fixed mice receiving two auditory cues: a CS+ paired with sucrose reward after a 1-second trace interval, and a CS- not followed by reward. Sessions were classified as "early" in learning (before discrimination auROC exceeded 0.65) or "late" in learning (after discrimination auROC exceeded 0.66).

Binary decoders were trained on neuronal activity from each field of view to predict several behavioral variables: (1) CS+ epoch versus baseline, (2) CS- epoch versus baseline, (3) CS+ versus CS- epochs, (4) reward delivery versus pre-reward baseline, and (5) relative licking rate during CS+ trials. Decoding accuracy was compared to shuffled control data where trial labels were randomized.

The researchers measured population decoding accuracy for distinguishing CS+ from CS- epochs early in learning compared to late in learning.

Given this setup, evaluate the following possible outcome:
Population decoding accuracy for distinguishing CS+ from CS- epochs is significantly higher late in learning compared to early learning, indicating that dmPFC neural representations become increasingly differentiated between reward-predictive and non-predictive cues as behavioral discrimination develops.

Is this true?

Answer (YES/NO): NO